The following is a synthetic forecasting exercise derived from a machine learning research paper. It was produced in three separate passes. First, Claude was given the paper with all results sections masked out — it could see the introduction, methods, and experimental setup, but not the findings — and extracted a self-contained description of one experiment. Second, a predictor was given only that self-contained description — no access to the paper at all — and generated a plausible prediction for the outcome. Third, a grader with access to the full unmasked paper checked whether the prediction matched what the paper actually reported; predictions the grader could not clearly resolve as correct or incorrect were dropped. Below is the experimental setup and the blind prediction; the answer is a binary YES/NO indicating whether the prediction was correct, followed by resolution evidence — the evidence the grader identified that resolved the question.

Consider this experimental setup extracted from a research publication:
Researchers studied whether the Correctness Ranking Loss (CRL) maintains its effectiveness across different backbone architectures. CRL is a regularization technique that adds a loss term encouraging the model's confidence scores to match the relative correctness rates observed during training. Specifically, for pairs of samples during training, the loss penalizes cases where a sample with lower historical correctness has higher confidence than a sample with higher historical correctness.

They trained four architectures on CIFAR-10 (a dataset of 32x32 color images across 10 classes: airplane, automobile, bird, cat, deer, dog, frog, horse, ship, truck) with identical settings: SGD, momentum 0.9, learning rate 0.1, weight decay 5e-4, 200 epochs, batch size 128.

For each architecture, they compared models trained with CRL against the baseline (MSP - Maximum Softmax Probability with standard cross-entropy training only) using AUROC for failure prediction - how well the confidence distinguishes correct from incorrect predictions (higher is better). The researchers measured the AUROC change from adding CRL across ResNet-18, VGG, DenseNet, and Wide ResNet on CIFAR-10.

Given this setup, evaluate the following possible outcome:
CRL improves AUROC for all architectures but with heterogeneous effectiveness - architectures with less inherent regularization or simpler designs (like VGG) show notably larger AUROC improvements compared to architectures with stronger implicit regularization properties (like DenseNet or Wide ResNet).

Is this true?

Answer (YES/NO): NO